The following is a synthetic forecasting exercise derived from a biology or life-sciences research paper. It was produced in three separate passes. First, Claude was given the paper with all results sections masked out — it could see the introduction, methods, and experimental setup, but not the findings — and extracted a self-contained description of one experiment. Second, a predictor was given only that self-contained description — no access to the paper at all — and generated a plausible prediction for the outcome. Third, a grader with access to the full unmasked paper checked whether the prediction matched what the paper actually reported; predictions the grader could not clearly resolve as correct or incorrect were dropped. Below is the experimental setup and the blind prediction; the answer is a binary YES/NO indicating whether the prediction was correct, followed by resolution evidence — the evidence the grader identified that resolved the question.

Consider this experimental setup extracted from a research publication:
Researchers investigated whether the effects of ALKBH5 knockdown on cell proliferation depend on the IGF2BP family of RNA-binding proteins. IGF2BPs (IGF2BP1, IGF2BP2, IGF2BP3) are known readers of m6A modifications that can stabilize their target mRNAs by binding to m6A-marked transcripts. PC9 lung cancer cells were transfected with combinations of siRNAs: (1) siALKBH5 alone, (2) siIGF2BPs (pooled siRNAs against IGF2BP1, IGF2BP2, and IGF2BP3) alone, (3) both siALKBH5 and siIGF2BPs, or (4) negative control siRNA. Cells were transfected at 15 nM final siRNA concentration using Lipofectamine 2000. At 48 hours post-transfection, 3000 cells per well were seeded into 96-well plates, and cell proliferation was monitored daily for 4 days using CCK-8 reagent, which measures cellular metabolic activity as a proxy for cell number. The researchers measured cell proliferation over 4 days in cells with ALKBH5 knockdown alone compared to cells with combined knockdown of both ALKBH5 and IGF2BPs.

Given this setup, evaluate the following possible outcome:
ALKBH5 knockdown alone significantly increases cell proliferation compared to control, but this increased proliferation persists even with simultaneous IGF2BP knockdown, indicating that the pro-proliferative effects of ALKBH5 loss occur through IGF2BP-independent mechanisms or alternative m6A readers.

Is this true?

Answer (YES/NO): NO